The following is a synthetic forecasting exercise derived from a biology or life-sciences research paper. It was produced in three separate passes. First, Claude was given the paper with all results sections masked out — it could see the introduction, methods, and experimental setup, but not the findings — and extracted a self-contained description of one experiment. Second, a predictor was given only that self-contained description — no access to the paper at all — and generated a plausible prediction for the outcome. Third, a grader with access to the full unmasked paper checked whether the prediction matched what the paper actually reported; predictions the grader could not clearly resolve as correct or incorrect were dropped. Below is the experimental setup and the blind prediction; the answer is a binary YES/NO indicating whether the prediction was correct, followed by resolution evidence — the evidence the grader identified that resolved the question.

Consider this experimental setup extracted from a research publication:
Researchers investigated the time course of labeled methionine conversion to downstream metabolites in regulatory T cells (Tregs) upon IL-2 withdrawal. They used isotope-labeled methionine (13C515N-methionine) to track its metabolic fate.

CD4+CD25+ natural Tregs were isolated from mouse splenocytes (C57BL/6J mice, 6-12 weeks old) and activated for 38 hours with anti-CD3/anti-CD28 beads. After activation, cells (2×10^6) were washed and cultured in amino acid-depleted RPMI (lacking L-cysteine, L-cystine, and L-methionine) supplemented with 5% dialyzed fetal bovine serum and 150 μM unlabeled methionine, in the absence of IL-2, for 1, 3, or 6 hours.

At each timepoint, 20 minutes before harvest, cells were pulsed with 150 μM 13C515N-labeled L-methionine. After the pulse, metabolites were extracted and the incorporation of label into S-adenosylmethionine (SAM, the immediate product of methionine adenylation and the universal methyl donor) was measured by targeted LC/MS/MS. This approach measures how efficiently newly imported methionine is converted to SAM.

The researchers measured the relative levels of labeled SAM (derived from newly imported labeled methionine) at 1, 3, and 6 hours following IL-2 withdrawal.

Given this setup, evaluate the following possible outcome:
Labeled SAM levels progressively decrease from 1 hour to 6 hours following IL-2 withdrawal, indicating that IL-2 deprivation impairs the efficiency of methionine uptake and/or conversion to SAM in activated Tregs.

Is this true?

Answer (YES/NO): NO